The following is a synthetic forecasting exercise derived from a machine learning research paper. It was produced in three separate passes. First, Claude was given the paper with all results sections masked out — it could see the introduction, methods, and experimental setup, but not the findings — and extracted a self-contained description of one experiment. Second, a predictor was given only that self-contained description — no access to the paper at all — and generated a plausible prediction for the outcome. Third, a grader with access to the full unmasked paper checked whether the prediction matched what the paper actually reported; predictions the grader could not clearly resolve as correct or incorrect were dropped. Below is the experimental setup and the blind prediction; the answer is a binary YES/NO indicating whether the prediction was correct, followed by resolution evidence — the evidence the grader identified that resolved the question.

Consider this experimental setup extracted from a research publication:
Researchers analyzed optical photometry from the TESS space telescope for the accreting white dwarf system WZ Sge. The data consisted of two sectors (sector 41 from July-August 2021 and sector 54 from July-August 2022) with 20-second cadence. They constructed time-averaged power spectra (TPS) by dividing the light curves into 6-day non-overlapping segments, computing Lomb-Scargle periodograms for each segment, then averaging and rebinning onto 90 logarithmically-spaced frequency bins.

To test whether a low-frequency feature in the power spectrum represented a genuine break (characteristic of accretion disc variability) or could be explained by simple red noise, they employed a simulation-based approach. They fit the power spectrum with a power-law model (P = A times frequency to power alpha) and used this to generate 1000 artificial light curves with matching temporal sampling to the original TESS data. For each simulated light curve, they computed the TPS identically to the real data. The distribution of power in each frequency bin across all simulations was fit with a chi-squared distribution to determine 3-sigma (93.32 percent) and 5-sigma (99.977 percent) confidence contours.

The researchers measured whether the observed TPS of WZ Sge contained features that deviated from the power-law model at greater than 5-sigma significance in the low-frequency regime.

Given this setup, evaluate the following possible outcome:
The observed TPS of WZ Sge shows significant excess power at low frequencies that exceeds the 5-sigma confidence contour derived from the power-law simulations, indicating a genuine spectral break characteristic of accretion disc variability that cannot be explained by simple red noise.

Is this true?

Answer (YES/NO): YES